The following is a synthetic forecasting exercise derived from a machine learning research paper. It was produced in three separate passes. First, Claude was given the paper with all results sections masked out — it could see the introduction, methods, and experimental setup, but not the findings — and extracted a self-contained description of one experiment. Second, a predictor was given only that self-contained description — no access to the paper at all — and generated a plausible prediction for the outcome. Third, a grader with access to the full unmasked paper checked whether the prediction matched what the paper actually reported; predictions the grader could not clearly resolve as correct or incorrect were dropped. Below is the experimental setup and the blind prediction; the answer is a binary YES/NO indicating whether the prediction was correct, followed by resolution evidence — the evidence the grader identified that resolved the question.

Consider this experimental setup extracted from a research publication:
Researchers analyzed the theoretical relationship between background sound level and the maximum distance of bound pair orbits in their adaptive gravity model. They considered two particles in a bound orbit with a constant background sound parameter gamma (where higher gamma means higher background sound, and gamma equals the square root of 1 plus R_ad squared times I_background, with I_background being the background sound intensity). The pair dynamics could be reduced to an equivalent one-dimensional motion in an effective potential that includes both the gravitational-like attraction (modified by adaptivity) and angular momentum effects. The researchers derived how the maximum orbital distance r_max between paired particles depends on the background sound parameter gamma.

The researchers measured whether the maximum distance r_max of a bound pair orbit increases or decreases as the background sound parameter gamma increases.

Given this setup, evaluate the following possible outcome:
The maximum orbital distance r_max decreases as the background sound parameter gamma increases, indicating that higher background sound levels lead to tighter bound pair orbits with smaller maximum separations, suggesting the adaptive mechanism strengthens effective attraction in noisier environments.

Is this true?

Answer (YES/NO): NO